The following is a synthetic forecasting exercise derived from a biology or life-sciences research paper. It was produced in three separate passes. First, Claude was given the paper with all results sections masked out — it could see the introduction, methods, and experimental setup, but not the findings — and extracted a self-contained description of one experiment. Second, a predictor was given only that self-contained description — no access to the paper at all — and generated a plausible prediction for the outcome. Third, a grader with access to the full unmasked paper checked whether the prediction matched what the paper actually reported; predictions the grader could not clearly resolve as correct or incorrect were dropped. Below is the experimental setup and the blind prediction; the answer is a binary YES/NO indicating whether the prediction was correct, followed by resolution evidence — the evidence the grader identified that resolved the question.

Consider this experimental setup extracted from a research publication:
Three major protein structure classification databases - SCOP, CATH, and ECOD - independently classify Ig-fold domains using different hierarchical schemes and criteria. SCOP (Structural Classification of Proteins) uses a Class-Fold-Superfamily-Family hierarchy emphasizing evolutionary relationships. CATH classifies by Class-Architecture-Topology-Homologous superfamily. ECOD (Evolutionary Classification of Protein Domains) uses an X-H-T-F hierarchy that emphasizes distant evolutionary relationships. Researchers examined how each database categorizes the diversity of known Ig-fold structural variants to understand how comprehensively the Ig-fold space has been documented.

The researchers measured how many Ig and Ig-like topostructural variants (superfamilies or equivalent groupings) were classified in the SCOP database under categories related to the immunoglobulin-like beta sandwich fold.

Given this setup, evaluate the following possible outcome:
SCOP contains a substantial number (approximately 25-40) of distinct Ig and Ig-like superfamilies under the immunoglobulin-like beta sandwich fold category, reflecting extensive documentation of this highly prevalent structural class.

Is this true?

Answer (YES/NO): YES